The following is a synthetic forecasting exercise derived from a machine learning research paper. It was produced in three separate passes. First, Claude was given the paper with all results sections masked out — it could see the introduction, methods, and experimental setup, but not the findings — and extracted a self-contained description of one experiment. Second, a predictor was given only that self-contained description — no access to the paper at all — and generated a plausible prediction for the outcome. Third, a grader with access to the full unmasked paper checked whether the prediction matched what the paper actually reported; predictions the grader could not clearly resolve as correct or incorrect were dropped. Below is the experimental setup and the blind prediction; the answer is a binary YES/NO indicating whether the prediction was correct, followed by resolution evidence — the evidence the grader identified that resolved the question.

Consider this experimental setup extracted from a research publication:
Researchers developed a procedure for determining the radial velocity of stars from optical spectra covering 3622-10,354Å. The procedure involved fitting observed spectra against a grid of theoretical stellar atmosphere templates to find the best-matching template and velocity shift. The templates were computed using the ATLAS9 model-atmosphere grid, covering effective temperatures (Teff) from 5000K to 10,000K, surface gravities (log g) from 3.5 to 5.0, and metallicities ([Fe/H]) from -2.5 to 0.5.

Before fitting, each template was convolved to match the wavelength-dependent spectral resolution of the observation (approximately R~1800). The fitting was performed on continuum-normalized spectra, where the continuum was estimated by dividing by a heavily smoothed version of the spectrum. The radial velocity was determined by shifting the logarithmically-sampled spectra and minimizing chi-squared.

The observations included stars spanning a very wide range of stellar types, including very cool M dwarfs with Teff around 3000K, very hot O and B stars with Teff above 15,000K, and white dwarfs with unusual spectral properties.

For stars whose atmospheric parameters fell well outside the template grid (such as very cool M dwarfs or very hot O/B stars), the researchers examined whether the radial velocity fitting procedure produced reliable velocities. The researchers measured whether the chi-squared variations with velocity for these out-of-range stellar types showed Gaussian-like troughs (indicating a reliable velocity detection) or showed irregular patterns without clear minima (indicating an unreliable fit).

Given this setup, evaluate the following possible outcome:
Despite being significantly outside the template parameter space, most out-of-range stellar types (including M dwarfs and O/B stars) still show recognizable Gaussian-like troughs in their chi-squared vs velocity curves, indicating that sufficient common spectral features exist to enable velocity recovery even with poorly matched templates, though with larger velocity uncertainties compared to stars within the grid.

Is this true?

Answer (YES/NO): NO